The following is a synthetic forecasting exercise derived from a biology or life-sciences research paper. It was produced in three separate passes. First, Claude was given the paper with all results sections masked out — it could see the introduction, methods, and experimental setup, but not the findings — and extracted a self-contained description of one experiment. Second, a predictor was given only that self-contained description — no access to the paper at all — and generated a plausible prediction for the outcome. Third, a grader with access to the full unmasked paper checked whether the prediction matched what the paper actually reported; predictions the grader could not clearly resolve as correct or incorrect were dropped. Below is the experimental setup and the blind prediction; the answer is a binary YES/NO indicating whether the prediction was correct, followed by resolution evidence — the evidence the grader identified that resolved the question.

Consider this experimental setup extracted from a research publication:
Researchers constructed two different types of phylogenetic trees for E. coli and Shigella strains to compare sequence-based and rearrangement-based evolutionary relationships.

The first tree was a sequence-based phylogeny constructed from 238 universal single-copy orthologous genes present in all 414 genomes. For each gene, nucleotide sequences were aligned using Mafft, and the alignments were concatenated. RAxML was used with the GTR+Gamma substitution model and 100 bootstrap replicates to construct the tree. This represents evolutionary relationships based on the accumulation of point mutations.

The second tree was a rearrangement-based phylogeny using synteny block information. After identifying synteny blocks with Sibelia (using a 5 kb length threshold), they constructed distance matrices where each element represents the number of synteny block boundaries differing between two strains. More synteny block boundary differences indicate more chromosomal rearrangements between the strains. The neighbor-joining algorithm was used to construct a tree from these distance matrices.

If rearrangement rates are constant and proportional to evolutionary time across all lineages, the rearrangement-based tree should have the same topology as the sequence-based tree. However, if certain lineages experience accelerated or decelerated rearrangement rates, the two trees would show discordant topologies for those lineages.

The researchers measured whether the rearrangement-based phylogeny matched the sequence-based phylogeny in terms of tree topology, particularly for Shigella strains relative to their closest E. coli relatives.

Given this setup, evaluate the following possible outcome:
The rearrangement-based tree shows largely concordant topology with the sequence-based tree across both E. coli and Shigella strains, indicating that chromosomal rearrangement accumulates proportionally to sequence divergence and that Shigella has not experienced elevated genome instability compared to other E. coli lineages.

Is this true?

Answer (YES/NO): NO